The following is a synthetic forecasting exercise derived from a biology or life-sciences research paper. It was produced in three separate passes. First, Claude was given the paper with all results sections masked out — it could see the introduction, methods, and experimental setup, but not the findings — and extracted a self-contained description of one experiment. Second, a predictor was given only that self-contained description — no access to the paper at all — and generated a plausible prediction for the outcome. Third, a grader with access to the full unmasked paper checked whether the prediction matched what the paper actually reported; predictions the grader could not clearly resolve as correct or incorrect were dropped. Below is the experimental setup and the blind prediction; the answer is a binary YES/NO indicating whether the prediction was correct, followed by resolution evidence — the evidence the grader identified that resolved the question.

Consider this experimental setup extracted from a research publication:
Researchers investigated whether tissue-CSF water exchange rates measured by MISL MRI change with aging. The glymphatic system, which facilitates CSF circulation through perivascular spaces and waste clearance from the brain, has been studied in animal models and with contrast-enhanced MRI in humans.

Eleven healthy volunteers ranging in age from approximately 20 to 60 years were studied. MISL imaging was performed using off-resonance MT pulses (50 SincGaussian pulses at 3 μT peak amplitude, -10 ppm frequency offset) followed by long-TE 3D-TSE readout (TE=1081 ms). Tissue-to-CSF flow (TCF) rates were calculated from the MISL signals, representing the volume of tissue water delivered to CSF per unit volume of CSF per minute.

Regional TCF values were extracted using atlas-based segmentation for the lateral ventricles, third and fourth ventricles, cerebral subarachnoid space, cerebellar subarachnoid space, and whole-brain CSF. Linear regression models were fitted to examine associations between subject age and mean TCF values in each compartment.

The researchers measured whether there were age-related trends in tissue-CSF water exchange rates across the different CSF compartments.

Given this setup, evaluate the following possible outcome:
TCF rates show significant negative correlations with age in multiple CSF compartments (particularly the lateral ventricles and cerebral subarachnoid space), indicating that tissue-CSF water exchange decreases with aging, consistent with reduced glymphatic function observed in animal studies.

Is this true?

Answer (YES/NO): YES